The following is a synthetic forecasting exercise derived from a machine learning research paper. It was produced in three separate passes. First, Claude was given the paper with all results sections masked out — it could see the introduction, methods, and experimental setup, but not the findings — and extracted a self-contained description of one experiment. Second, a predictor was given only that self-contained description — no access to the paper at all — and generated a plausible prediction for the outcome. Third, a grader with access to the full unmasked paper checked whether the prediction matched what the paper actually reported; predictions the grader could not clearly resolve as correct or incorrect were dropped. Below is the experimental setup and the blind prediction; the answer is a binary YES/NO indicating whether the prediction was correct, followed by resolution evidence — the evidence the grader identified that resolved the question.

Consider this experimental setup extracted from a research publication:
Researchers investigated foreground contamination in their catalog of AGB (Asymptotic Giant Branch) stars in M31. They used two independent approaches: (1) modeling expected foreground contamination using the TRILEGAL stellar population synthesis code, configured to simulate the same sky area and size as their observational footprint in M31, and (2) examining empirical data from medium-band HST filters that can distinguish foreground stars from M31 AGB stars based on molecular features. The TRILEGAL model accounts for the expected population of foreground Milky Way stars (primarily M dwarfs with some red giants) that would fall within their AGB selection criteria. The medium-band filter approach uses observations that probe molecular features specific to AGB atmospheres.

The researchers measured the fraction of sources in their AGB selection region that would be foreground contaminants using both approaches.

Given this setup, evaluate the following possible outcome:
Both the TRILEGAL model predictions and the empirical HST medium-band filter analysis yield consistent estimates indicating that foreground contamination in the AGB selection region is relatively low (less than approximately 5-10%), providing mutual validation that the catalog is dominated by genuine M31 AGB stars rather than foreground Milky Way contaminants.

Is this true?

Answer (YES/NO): NO